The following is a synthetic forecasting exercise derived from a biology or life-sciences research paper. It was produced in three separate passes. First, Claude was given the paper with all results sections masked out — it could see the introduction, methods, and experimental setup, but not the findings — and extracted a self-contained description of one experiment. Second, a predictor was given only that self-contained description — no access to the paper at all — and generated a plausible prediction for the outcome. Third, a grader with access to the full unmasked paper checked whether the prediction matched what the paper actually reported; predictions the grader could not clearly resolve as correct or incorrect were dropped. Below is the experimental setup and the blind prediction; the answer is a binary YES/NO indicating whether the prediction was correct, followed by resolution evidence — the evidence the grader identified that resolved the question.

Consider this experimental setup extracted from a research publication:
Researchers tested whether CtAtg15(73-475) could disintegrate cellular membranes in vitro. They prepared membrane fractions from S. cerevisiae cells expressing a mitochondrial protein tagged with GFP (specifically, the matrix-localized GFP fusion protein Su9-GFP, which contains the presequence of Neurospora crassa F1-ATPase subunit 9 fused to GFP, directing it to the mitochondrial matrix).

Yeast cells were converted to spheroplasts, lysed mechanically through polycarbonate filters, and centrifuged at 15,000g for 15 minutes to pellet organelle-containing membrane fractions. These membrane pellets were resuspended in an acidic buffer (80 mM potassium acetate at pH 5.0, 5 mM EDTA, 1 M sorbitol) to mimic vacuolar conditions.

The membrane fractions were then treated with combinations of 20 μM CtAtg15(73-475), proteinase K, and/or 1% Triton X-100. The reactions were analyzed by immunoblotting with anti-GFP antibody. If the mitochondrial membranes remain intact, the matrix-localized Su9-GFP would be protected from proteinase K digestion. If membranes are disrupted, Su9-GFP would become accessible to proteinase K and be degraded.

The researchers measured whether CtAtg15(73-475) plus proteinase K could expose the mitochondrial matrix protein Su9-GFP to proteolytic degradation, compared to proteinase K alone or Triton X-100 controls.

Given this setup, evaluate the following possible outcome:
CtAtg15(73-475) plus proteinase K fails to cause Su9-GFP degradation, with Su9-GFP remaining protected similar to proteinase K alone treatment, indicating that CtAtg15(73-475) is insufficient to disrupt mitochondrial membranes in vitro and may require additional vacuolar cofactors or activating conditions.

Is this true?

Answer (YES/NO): NO